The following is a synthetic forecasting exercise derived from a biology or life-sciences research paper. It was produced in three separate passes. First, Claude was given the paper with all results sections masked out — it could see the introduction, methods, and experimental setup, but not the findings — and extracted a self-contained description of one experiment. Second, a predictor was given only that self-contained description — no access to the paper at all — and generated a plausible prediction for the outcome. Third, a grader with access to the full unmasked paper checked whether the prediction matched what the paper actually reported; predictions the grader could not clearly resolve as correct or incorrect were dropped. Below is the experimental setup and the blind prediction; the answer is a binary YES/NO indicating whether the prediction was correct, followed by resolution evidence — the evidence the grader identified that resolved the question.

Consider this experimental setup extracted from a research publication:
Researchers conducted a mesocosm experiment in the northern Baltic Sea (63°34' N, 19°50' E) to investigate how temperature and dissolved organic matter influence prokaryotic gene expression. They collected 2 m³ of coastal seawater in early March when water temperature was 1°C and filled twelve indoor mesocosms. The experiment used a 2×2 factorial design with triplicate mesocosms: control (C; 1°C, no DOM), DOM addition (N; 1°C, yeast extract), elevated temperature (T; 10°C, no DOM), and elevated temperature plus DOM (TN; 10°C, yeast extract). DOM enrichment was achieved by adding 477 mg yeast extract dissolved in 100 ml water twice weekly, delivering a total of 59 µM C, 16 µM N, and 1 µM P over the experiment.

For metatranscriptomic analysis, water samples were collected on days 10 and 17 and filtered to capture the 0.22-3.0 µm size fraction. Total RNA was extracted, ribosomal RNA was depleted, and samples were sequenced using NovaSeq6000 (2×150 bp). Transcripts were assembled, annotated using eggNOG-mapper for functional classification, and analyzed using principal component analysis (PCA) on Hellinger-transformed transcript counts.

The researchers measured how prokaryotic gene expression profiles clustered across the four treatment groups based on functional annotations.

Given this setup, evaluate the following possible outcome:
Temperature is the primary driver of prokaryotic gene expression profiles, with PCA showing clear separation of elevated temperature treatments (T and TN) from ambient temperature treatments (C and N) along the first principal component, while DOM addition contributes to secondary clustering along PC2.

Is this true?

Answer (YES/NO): YES